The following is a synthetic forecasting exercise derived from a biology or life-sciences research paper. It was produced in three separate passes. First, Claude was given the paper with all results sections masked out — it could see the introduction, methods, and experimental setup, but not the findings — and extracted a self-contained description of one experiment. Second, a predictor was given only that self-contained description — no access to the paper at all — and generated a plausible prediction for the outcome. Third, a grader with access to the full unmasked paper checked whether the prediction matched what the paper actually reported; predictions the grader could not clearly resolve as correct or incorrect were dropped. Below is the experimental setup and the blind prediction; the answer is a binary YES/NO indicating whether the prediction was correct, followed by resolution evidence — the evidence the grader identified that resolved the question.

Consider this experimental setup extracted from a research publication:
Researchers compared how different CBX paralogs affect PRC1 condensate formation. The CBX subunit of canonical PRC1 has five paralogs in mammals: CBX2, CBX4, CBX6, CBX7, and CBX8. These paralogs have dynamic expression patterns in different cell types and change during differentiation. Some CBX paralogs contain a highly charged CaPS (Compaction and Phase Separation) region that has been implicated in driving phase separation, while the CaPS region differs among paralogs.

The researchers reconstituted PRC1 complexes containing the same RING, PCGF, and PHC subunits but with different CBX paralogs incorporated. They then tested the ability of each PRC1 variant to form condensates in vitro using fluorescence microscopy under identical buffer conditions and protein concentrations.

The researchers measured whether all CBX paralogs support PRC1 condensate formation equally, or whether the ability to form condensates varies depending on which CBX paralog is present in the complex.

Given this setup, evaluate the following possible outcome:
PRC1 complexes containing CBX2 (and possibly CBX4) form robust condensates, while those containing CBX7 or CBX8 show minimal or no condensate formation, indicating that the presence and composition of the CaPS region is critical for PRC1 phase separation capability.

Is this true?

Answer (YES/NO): YES